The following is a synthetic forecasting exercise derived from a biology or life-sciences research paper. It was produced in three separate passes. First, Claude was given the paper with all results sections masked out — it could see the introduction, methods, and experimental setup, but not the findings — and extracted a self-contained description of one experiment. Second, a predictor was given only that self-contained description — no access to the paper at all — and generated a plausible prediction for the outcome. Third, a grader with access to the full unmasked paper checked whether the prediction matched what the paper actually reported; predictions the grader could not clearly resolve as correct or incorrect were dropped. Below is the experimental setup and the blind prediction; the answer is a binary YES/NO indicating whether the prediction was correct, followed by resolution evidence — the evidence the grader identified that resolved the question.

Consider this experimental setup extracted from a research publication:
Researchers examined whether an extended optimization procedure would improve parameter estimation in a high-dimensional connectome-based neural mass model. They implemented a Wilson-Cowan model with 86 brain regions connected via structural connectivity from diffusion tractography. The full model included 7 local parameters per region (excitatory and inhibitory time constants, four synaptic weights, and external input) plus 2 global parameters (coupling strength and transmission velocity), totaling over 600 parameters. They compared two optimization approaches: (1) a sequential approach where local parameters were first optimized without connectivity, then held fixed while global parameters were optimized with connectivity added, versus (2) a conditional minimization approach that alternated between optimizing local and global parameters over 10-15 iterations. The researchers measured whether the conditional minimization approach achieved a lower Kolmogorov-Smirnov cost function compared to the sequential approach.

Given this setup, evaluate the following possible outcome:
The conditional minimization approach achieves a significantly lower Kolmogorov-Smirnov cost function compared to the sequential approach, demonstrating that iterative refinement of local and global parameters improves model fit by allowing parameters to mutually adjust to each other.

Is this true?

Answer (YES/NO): YES